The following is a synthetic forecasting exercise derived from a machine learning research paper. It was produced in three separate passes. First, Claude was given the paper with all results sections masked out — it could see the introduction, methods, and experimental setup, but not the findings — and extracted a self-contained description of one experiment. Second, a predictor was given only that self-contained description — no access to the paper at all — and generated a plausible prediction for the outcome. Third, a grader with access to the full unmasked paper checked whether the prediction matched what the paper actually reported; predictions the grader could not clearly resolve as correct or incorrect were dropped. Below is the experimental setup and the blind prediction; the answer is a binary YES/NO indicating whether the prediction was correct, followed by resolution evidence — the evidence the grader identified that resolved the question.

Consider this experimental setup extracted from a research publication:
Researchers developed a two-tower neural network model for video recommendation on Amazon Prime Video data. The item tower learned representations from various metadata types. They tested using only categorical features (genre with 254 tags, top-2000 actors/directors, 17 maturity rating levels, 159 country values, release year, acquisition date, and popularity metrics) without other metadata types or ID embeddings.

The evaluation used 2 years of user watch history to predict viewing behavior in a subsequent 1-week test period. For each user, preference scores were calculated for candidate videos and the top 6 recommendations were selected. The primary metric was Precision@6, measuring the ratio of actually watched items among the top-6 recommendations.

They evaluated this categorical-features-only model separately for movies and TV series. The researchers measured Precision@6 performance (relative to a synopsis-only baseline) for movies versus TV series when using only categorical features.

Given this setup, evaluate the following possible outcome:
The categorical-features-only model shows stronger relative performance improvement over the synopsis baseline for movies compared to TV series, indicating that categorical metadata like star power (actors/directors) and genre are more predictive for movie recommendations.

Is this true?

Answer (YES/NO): YES